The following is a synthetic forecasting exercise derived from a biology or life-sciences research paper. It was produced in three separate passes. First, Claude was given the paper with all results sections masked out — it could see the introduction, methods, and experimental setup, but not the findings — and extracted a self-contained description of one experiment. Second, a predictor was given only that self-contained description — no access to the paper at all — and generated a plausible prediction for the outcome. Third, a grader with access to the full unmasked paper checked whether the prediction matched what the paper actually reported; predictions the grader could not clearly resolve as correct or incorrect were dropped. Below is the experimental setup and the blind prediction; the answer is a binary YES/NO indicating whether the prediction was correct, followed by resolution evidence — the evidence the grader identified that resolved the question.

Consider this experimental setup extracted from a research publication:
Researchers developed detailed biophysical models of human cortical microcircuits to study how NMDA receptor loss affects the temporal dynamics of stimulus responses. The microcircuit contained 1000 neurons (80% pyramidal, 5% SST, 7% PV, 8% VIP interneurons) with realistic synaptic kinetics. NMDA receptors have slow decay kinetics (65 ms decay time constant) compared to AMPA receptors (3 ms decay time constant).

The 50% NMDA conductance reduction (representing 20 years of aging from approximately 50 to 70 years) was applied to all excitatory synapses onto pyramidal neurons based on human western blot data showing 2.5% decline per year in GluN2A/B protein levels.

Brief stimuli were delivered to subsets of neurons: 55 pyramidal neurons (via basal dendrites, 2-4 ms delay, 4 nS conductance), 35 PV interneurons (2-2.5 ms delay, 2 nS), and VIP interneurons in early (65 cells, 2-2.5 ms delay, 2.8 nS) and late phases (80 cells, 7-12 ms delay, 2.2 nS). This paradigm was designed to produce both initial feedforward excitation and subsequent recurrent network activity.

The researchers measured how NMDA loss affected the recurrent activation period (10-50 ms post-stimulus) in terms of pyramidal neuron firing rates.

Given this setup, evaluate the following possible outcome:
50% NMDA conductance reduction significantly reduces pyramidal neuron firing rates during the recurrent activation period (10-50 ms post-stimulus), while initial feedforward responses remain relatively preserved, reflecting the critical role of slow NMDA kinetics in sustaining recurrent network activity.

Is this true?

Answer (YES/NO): YES